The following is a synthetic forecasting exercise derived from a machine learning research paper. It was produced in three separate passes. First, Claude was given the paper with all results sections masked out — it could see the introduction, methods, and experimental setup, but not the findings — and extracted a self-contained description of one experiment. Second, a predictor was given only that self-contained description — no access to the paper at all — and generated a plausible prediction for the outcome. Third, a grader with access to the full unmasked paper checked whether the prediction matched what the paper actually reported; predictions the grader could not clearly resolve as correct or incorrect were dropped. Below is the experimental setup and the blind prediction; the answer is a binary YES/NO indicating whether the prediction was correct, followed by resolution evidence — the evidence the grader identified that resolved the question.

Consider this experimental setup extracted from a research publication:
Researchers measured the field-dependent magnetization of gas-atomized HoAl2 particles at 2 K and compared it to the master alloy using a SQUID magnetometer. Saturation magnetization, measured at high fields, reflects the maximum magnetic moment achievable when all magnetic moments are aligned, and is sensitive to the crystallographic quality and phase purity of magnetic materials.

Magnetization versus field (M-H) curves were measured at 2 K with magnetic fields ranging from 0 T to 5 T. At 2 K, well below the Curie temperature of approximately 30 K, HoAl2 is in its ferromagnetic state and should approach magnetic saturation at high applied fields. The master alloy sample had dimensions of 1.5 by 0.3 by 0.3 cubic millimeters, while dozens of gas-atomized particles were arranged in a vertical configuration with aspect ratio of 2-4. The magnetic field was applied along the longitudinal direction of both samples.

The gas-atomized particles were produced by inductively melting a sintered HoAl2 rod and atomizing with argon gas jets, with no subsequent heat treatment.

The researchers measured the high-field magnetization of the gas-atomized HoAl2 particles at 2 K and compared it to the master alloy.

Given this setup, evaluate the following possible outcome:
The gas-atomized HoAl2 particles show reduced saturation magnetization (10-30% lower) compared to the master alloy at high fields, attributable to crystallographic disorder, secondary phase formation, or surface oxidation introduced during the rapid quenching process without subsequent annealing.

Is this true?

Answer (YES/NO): NO